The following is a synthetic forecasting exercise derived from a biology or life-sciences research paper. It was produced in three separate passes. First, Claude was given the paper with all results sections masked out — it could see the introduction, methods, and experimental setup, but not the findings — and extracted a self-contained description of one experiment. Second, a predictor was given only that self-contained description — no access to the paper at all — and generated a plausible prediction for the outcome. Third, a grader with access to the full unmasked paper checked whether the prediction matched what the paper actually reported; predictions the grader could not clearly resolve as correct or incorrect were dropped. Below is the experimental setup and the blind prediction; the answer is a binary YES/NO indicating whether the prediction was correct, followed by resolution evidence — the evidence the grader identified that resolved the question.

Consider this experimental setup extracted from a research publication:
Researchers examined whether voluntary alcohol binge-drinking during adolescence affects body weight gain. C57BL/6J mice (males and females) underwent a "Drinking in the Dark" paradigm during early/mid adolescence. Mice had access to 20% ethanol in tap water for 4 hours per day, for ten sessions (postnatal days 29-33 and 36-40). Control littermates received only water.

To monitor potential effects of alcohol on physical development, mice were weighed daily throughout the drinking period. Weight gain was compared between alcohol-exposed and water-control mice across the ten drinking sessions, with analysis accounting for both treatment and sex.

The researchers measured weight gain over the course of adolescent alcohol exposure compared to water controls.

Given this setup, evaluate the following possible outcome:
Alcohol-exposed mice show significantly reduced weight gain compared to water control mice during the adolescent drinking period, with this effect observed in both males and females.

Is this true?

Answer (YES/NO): NO